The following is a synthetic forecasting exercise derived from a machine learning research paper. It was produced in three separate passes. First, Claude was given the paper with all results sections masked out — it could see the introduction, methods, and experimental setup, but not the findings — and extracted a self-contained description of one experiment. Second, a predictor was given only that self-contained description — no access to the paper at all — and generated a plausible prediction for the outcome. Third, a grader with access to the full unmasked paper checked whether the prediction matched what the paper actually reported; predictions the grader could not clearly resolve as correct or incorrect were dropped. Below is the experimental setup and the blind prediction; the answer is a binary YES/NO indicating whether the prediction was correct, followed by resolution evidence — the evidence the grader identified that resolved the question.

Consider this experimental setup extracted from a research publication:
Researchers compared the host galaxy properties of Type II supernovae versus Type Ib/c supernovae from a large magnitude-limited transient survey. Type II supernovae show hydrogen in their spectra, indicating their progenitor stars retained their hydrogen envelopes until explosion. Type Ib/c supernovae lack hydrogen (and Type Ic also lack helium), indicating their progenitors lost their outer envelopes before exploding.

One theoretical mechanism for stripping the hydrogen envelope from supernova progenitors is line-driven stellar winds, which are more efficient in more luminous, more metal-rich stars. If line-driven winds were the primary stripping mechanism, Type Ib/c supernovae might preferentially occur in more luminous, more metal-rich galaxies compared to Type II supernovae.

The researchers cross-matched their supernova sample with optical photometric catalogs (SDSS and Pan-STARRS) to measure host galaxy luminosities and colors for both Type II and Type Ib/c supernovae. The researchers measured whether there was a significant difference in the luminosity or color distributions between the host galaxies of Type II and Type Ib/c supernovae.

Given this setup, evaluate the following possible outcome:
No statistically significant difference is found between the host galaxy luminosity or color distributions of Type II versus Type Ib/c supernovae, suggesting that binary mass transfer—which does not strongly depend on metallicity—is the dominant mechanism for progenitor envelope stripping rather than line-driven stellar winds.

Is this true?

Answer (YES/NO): YES